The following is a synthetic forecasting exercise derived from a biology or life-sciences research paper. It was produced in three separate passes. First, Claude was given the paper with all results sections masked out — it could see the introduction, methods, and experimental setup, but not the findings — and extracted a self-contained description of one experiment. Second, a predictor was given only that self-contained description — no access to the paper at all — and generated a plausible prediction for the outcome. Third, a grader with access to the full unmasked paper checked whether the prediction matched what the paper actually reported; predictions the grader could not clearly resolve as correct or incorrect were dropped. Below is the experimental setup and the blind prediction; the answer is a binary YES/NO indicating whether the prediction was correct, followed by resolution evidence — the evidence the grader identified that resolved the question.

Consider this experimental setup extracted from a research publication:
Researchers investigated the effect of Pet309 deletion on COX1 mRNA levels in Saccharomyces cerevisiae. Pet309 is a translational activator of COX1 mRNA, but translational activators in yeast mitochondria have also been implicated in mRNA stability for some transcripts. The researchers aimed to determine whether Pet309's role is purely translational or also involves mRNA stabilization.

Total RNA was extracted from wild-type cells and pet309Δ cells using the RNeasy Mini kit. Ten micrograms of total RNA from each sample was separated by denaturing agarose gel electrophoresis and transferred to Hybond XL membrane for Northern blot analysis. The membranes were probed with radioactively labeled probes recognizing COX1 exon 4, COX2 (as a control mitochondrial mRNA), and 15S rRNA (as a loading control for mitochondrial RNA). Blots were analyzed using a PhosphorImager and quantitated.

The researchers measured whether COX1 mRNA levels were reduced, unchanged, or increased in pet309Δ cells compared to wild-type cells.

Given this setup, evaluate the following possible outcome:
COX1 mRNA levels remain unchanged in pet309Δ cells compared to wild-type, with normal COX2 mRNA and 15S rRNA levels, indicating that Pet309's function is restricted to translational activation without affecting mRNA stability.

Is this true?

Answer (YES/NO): NO